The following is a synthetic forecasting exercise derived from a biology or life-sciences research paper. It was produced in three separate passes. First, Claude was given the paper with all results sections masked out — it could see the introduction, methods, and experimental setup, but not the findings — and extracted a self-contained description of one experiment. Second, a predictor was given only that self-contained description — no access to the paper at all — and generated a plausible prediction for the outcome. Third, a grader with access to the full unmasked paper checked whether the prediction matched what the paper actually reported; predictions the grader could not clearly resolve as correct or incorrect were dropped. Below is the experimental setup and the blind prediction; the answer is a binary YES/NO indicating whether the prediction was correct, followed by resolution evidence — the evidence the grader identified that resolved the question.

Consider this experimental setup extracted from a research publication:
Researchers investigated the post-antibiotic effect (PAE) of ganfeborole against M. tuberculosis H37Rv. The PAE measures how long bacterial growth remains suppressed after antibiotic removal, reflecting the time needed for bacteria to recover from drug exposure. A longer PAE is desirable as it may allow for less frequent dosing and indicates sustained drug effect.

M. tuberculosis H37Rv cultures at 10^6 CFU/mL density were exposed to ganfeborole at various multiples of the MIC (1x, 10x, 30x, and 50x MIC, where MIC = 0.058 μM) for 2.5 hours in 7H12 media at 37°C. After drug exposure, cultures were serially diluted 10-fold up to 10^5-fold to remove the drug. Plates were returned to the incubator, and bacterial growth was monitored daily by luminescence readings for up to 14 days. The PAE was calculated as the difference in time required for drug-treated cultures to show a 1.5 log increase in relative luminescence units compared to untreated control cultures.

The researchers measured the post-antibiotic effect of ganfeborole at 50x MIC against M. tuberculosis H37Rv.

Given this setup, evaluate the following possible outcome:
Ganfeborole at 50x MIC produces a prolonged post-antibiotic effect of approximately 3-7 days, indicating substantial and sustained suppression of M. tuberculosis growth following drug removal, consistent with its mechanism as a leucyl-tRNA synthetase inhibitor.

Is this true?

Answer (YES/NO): YES